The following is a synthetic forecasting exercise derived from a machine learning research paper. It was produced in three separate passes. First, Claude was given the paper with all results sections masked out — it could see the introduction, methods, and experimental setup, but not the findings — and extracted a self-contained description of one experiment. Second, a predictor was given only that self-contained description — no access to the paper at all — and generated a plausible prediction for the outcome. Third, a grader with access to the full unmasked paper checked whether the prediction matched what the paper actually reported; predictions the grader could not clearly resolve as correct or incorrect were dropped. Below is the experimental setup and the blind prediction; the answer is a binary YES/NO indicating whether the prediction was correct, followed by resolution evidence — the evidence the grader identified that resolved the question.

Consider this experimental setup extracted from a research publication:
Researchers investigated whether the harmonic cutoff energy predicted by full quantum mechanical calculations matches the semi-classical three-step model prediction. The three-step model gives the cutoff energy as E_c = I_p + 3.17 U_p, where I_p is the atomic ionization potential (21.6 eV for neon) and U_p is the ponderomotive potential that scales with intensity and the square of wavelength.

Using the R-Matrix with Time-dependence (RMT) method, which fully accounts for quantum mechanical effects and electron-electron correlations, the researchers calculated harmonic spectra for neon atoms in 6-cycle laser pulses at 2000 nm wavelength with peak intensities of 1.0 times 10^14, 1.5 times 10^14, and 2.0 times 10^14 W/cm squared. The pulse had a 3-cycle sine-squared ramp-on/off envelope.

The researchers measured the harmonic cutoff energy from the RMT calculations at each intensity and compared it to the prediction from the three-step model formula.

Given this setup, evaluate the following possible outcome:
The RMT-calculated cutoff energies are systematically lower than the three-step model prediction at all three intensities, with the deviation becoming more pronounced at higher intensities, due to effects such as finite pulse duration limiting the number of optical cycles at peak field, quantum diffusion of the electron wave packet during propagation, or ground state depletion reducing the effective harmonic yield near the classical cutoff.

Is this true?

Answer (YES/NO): NO